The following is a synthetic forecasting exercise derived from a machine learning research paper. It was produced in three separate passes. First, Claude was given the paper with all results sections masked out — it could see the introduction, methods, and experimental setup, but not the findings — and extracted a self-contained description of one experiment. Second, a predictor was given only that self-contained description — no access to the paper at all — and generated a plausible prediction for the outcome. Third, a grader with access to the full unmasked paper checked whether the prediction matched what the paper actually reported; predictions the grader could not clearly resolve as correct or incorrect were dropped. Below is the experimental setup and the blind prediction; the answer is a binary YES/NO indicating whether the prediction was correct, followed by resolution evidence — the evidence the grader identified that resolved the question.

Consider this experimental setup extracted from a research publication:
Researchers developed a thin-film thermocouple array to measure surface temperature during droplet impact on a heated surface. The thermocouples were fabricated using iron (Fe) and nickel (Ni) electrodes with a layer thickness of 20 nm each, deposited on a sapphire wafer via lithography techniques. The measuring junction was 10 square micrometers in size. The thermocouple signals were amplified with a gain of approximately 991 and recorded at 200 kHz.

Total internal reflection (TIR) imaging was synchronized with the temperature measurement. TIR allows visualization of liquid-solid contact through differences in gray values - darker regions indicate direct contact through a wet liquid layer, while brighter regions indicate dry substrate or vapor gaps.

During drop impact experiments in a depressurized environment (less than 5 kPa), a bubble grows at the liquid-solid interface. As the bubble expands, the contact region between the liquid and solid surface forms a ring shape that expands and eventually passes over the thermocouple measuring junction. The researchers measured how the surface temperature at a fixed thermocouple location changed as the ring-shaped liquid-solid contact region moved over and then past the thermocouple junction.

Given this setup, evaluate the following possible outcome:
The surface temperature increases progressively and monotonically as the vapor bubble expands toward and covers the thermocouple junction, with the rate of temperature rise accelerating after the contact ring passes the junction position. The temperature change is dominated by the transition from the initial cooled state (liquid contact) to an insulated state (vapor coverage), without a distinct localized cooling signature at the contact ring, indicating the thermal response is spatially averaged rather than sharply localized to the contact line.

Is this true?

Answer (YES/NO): NO